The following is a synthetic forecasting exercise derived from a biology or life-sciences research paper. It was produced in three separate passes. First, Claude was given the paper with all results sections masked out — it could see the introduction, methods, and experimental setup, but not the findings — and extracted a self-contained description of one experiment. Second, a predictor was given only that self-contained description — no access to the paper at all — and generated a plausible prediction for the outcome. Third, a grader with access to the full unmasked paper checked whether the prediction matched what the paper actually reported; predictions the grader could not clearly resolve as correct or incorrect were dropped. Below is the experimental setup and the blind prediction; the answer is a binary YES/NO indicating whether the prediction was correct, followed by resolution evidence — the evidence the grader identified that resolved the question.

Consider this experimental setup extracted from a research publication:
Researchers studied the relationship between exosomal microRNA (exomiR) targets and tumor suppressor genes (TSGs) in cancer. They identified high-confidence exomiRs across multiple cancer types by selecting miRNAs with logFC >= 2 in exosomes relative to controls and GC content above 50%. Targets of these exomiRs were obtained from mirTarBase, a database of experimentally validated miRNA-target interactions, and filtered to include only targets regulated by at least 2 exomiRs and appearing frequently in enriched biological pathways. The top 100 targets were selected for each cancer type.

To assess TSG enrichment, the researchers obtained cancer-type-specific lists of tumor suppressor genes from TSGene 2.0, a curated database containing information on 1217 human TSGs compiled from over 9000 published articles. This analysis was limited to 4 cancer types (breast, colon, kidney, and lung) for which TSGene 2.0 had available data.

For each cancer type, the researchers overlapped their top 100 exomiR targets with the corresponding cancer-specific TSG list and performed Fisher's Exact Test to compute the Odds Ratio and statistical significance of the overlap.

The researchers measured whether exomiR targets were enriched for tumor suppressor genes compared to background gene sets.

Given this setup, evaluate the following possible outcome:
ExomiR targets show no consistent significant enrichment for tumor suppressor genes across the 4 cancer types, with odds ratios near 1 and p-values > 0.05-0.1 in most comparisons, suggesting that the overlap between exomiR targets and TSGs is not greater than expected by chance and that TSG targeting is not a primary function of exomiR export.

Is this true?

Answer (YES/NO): NO